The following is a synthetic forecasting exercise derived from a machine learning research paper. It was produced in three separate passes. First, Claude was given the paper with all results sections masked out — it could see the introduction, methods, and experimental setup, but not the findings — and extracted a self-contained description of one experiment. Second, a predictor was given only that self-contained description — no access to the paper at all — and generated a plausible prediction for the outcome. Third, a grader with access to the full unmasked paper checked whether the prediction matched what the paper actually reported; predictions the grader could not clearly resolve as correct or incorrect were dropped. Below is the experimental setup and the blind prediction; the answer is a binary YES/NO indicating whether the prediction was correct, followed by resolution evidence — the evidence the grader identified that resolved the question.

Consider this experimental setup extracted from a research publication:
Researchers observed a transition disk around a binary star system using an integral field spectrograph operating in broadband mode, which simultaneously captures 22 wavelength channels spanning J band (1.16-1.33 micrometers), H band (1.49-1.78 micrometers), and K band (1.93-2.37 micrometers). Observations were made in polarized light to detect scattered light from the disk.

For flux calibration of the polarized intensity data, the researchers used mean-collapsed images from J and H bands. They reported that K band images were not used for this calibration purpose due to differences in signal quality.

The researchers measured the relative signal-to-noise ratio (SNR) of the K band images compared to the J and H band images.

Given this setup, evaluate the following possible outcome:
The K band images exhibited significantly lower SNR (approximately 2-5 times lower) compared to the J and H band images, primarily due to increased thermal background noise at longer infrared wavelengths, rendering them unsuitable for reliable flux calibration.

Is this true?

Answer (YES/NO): NO